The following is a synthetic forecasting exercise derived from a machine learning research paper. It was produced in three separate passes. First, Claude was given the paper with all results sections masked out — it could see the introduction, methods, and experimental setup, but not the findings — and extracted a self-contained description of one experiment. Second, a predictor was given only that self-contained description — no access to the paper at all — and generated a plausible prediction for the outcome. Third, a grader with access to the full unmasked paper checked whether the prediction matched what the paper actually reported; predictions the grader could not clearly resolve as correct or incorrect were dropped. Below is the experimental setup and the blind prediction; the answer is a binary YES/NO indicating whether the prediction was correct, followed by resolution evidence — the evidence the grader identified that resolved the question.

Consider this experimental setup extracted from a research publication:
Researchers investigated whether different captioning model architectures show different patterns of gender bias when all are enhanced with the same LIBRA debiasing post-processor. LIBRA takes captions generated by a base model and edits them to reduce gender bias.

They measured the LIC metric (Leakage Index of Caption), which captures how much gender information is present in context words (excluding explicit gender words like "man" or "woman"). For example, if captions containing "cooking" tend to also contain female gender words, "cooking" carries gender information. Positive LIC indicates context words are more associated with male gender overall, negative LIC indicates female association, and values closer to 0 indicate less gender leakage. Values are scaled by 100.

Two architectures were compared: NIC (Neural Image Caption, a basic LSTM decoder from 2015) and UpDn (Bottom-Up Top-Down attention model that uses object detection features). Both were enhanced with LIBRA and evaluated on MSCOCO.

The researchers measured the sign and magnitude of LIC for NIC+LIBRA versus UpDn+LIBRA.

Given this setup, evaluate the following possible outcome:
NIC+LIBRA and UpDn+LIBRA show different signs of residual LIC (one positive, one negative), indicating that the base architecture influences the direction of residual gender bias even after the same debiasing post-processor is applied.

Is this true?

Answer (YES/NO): YES